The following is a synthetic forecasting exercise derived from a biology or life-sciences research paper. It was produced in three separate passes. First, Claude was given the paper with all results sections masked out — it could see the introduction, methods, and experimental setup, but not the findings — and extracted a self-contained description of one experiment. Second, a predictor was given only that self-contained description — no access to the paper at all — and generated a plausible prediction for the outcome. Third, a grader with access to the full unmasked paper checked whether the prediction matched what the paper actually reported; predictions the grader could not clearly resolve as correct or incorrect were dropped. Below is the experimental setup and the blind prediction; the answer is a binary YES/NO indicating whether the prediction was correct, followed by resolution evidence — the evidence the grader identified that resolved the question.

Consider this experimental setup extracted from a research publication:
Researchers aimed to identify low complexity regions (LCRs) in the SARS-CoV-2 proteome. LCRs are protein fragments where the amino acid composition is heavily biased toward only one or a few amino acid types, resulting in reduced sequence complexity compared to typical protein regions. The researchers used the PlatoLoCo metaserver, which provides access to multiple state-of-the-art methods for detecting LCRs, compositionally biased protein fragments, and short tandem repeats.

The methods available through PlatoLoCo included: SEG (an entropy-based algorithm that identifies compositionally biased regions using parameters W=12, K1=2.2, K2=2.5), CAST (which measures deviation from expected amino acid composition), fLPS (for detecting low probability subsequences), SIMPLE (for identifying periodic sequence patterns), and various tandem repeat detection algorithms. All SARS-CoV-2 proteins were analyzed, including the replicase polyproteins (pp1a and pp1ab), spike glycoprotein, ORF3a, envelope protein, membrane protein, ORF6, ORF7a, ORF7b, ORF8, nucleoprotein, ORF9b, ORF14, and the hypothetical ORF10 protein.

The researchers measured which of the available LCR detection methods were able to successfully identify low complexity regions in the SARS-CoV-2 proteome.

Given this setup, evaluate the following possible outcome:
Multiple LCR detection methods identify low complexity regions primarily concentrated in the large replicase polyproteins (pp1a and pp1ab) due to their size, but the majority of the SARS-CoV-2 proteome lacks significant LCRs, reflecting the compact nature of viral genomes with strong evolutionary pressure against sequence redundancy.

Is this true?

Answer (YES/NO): NO